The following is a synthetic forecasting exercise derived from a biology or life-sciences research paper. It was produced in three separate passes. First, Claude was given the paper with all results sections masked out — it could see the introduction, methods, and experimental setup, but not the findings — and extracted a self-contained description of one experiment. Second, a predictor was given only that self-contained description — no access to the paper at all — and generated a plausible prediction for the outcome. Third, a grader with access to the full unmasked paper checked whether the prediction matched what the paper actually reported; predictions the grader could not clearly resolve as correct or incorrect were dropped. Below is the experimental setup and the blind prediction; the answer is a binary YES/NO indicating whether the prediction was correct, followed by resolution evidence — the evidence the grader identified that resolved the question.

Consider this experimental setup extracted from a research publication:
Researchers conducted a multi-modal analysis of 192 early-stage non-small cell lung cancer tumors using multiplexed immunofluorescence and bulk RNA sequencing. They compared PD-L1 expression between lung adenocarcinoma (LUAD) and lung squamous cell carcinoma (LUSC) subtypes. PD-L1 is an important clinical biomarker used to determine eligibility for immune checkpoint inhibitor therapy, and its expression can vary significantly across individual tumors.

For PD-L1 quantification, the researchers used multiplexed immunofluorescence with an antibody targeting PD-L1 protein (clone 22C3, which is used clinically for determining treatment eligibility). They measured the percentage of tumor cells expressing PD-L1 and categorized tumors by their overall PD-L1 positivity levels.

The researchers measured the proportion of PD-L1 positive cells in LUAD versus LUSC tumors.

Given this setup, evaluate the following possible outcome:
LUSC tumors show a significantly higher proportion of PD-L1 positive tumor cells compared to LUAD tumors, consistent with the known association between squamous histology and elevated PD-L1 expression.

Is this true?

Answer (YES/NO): YES